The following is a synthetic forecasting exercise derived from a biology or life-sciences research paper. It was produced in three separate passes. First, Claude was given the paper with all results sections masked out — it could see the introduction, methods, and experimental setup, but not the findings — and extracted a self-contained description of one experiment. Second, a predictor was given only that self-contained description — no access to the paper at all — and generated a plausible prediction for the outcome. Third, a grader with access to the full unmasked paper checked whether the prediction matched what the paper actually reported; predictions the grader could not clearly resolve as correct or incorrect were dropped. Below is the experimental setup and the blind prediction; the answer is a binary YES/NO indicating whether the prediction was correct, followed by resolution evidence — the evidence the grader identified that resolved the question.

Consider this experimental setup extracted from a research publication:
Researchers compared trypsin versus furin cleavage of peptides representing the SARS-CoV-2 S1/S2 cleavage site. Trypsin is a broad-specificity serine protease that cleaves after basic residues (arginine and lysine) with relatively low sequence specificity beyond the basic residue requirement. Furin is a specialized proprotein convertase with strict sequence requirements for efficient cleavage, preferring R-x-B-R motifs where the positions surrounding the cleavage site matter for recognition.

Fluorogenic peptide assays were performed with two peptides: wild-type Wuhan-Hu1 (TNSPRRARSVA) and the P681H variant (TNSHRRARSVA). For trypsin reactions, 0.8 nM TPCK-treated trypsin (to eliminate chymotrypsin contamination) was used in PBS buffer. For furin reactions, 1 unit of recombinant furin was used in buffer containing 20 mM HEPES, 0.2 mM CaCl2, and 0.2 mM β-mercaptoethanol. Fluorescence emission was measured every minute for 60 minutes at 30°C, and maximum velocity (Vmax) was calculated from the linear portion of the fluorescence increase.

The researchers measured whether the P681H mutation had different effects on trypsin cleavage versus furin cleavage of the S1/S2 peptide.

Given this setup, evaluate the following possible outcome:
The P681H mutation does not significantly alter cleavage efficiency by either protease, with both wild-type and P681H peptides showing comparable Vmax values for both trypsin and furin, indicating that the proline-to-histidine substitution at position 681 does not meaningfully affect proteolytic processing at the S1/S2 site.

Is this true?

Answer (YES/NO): NO